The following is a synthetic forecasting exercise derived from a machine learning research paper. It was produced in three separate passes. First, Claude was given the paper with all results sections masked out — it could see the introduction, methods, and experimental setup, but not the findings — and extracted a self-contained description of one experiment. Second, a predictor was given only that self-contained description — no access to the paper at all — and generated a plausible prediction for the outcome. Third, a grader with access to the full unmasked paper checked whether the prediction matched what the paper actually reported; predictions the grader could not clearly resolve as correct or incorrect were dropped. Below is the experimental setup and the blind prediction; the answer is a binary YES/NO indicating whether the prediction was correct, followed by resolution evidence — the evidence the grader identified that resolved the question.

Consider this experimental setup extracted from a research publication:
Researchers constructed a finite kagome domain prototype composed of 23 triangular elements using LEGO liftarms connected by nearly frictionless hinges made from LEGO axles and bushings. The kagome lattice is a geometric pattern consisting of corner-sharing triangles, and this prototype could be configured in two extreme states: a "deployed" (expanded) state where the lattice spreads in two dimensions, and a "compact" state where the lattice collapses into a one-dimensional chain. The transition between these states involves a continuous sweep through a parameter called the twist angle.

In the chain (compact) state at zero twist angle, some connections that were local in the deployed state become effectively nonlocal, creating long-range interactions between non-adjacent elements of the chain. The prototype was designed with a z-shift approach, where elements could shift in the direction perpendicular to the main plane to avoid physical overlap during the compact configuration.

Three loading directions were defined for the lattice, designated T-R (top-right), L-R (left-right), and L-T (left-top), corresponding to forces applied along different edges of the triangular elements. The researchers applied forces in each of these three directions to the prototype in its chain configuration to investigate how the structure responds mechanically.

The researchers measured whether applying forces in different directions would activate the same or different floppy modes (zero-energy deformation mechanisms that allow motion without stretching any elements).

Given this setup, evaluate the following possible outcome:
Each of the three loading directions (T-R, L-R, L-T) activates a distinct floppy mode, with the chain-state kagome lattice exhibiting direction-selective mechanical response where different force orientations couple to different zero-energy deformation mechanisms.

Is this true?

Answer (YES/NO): YES